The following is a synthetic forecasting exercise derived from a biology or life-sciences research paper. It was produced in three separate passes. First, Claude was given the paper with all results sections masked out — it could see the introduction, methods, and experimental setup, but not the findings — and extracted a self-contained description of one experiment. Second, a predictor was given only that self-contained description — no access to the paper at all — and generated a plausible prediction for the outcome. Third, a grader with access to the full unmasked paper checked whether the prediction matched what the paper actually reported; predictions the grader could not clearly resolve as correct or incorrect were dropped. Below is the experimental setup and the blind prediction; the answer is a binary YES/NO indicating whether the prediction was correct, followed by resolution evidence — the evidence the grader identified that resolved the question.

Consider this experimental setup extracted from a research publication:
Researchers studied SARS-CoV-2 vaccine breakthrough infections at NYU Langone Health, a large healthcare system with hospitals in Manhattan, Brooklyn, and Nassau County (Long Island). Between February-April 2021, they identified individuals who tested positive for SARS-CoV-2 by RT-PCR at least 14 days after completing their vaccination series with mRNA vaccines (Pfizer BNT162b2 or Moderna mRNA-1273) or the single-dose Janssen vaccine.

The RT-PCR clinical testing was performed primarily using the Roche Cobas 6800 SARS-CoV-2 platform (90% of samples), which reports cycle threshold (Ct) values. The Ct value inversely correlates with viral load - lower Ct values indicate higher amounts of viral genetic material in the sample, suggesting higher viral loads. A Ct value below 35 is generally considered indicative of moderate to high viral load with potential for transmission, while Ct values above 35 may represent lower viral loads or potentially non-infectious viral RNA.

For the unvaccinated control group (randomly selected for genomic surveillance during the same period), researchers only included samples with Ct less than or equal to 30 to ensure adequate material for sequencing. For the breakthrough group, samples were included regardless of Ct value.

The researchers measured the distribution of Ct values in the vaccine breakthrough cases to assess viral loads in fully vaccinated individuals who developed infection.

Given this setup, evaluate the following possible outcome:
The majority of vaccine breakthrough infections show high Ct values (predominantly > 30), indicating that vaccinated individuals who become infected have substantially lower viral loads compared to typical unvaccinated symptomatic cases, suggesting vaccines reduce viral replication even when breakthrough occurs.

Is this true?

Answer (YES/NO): NO